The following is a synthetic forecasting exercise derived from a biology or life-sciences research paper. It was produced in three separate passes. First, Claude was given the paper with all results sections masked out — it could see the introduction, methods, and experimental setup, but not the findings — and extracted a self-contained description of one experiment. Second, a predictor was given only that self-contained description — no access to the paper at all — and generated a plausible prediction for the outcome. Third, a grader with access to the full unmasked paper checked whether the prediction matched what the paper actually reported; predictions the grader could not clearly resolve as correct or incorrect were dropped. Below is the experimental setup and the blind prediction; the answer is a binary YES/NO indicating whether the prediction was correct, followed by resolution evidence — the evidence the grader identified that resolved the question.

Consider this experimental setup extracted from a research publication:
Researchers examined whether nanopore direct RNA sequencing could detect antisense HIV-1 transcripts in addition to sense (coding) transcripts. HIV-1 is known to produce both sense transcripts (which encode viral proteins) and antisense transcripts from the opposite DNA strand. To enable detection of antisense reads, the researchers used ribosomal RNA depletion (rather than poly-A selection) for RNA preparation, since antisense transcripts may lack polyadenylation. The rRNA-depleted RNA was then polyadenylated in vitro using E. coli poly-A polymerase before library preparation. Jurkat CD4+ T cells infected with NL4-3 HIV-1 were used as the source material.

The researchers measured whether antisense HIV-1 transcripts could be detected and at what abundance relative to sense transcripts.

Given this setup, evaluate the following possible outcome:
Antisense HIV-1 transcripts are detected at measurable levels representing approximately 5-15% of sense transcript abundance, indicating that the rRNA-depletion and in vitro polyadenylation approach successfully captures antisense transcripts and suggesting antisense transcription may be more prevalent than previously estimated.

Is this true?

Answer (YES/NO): NO